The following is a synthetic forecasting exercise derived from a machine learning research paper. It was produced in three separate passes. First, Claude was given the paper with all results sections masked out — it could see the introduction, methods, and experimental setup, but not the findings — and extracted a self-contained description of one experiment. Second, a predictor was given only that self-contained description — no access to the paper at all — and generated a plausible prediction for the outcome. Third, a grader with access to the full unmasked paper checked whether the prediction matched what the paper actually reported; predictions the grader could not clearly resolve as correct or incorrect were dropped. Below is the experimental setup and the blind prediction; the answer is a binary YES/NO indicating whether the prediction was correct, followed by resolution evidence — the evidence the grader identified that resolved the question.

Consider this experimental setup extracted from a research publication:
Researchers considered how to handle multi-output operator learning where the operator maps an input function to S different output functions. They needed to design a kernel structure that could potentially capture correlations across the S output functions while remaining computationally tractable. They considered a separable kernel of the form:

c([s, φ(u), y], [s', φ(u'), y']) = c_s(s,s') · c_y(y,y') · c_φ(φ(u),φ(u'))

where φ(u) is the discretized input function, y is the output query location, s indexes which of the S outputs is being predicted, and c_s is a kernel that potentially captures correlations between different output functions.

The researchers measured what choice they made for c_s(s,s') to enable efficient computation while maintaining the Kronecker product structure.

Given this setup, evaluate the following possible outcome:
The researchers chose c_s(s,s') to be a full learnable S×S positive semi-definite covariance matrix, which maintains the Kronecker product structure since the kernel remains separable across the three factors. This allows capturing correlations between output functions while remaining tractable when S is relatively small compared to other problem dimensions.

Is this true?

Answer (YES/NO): NO